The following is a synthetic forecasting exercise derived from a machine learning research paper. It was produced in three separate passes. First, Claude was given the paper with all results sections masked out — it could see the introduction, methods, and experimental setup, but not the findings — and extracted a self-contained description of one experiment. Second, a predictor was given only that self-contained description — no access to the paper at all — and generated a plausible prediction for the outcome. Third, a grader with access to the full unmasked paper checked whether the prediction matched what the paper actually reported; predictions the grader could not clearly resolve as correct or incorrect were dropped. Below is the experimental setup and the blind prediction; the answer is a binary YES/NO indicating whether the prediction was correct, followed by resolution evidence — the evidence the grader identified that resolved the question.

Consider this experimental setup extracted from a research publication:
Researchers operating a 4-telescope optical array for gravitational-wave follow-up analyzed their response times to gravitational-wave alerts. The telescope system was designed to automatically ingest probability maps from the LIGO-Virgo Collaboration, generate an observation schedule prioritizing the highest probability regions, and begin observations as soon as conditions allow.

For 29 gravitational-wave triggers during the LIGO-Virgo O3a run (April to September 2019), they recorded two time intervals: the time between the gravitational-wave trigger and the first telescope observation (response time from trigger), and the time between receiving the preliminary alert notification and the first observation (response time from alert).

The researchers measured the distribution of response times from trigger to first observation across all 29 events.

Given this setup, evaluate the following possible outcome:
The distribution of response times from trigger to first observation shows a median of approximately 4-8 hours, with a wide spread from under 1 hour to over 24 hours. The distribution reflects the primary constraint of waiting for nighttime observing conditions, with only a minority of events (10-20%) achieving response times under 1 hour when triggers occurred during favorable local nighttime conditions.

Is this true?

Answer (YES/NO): NO